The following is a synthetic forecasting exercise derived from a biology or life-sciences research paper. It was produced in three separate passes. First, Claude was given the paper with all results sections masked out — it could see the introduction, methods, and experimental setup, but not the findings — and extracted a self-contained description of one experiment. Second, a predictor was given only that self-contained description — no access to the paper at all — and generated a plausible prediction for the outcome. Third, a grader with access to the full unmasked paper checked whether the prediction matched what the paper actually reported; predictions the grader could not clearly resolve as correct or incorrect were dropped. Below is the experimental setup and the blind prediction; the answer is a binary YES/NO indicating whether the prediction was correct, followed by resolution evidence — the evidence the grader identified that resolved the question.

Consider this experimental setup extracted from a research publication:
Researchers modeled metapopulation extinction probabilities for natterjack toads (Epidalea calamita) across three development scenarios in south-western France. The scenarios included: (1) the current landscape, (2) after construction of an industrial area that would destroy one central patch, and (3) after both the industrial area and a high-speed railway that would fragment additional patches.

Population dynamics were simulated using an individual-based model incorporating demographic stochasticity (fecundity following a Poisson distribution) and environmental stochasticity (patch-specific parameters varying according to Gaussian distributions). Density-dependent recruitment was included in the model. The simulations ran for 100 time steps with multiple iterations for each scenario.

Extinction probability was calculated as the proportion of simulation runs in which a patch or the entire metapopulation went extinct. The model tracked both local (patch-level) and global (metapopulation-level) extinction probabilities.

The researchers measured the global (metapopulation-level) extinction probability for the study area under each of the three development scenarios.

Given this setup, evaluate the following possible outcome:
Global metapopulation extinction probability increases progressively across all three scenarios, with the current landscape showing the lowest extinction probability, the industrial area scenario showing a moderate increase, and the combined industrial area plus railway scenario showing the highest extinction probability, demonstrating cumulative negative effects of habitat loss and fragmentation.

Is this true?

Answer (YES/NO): NO